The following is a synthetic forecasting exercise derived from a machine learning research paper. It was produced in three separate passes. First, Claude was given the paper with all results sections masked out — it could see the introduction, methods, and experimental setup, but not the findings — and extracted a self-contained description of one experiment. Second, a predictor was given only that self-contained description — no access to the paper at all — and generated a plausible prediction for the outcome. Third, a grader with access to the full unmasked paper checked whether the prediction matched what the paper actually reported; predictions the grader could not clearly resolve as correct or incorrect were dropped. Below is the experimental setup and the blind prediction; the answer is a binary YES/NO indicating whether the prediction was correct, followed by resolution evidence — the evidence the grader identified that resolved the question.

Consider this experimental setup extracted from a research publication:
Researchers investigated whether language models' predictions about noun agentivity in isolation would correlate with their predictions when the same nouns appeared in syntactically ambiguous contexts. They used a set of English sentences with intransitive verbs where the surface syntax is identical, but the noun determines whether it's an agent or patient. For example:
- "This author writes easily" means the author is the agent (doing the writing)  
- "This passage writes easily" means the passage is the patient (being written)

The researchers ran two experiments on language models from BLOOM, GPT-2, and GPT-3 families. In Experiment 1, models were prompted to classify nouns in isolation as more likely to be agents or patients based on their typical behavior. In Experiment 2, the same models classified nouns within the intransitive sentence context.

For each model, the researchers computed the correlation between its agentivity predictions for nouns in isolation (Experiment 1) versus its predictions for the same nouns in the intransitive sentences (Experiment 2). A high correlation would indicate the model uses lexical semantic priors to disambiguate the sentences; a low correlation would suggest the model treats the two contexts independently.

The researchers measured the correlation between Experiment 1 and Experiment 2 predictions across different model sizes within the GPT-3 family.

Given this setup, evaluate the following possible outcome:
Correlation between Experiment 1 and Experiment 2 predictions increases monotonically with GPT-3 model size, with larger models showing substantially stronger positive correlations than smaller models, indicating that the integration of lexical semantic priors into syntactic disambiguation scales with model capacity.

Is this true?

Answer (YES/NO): NO